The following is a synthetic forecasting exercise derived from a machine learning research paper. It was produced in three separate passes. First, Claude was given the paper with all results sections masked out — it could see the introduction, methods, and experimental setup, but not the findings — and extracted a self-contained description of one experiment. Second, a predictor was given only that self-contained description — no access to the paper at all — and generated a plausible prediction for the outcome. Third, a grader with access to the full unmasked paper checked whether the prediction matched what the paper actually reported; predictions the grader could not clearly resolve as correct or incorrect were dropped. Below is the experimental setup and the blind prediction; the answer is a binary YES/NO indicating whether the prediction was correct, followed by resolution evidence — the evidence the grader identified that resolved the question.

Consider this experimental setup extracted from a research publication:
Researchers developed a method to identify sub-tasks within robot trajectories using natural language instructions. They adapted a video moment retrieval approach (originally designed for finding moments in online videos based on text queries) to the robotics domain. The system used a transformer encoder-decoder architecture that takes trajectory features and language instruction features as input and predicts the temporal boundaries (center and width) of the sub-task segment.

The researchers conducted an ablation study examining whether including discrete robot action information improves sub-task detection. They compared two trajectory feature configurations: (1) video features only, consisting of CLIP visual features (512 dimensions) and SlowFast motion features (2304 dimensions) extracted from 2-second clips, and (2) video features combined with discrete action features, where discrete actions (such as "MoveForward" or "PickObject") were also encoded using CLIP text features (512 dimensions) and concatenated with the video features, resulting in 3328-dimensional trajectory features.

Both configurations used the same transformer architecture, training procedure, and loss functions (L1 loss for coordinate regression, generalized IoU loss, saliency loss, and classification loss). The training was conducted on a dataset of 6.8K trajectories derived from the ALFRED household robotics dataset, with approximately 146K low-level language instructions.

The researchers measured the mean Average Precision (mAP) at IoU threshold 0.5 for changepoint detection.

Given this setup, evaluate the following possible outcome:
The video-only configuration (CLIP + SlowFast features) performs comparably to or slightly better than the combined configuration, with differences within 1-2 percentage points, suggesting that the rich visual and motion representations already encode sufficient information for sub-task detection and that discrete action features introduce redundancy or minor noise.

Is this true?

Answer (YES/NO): NO